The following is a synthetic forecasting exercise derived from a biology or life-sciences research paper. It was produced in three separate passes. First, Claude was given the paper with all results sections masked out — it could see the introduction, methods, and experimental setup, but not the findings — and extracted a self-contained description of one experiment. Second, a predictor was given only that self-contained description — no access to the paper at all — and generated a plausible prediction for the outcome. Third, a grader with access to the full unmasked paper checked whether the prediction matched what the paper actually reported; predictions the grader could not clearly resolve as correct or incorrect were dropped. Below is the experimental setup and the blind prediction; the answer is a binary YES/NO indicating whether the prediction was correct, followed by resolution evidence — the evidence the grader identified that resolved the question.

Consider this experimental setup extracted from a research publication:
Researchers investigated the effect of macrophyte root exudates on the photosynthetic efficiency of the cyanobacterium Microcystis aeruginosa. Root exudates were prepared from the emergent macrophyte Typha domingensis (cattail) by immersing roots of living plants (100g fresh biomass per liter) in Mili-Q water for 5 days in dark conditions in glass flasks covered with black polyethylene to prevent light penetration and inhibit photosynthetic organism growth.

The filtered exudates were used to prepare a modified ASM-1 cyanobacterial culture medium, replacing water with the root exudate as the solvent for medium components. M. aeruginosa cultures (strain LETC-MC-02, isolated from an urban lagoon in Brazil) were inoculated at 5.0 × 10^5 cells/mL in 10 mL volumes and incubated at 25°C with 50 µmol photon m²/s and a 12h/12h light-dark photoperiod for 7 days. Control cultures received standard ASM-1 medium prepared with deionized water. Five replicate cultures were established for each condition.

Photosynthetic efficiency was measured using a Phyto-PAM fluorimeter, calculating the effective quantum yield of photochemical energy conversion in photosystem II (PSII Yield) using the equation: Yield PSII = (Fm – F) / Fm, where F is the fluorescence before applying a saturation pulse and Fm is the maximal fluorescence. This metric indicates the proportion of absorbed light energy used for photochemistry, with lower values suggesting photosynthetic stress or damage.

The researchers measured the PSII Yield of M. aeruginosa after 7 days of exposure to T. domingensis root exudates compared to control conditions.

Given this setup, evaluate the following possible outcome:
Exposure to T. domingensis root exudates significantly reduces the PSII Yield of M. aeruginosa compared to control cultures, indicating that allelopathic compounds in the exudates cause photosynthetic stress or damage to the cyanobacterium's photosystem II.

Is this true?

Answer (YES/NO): NO